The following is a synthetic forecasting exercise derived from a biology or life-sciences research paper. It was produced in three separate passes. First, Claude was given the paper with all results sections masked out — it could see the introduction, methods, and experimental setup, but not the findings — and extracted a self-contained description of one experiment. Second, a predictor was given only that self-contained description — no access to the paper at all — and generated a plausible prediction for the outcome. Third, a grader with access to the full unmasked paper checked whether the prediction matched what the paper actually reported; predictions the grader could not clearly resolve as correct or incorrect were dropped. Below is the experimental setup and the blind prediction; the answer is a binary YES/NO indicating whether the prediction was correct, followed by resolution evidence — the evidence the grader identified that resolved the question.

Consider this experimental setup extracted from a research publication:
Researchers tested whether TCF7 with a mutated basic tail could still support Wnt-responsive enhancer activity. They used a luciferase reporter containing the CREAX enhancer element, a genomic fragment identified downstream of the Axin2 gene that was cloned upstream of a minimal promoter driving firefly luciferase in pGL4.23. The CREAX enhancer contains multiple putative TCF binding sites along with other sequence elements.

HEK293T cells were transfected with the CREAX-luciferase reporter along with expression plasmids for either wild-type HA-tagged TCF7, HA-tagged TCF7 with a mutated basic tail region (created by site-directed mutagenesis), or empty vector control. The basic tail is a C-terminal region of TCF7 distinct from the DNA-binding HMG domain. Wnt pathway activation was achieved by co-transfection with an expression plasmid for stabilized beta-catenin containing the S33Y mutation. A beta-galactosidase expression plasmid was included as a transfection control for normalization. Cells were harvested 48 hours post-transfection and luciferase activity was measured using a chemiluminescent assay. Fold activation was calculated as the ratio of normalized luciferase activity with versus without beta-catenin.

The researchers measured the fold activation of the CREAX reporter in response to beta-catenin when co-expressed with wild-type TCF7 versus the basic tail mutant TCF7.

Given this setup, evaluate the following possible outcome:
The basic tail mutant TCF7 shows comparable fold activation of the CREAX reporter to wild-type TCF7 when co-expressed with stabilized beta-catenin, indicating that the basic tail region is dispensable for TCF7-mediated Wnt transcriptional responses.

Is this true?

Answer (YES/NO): NO